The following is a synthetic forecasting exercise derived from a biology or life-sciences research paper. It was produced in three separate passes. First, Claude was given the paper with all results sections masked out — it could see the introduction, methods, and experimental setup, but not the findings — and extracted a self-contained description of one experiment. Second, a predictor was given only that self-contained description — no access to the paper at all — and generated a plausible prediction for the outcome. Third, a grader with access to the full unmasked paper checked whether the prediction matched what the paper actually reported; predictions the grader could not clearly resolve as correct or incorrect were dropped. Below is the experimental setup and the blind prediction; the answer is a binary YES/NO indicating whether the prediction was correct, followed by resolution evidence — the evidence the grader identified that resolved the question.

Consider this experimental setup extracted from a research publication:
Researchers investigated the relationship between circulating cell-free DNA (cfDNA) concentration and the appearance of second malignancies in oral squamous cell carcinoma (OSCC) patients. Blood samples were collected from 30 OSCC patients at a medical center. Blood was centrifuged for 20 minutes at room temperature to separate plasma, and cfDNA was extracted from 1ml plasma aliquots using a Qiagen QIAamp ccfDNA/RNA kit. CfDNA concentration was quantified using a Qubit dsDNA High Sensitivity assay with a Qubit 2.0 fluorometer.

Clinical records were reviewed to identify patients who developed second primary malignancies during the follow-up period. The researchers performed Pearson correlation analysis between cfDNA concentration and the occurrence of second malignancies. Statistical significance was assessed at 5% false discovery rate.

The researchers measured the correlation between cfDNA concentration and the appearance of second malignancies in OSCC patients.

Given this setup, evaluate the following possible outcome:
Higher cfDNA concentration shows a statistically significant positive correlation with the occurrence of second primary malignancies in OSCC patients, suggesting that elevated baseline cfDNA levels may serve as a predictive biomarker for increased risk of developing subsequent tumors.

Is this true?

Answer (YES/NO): YES